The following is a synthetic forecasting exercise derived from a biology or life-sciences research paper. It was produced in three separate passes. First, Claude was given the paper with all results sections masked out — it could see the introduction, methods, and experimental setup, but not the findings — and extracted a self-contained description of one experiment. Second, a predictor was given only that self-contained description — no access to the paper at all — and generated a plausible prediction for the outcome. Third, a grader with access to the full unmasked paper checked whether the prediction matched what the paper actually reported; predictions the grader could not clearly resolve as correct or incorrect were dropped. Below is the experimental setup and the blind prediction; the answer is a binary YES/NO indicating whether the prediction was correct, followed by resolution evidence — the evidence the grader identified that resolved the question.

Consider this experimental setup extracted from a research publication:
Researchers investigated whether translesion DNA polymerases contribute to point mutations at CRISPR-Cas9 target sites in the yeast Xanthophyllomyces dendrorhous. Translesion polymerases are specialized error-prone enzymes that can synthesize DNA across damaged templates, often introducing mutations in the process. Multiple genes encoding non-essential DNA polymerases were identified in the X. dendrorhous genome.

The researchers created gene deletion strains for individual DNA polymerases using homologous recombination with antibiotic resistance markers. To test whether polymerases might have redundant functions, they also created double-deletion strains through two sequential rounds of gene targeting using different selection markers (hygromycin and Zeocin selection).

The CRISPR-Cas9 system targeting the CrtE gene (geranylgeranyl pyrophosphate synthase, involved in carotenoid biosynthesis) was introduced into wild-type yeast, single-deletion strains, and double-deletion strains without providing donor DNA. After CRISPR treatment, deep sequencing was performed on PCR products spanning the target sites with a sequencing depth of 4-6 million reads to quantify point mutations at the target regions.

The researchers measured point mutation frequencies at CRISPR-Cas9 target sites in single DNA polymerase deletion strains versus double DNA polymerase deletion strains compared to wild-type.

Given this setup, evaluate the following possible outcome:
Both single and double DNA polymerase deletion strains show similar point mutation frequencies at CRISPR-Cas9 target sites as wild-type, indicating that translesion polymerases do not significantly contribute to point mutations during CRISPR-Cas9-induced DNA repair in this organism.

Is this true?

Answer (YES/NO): NO